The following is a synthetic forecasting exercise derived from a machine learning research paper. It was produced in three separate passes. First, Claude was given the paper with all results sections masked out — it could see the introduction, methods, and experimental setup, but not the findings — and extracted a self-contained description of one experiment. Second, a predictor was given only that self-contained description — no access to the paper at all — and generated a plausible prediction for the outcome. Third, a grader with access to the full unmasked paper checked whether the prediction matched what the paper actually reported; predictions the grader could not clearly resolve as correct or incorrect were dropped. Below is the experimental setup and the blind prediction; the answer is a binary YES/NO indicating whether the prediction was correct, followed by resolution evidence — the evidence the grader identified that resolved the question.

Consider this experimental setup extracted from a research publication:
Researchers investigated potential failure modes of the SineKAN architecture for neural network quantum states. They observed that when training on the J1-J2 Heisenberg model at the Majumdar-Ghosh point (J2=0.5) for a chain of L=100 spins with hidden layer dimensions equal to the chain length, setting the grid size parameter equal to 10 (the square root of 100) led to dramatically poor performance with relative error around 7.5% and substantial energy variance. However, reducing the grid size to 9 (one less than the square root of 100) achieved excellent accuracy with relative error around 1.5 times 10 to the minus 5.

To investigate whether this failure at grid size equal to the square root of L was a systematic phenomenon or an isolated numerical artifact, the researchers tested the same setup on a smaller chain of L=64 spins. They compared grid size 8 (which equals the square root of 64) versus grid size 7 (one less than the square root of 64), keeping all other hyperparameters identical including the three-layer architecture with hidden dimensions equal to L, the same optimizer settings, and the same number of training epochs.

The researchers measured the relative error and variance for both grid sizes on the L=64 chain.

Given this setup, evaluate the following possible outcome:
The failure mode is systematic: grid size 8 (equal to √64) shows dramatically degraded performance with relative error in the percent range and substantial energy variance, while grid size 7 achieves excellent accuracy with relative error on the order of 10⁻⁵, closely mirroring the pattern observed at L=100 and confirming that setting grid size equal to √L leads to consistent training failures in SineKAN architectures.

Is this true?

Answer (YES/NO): YES